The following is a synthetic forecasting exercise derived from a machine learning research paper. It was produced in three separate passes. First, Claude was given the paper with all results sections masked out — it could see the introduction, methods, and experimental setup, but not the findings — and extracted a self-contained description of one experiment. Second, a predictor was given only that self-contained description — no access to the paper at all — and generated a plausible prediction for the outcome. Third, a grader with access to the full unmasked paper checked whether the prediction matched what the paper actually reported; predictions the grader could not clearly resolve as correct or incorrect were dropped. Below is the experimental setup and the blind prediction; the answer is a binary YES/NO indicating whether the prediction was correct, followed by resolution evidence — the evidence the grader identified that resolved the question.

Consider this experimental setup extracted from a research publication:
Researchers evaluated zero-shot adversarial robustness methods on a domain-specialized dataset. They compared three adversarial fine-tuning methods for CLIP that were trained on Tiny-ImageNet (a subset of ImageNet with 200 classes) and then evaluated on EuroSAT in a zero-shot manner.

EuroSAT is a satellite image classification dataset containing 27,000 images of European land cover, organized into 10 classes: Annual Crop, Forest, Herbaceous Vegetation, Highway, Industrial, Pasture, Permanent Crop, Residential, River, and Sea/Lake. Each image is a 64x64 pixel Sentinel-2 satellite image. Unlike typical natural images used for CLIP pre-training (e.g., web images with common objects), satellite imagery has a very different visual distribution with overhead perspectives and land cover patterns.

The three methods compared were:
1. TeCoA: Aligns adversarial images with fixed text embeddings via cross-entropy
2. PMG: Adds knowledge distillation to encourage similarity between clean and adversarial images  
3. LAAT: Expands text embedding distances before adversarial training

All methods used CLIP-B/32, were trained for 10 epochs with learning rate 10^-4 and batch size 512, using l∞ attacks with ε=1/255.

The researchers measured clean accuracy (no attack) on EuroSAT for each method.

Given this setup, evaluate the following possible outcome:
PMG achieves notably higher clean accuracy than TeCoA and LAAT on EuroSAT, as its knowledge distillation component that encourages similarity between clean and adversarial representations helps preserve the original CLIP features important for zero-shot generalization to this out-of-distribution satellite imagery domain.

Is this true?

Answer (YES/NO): YES